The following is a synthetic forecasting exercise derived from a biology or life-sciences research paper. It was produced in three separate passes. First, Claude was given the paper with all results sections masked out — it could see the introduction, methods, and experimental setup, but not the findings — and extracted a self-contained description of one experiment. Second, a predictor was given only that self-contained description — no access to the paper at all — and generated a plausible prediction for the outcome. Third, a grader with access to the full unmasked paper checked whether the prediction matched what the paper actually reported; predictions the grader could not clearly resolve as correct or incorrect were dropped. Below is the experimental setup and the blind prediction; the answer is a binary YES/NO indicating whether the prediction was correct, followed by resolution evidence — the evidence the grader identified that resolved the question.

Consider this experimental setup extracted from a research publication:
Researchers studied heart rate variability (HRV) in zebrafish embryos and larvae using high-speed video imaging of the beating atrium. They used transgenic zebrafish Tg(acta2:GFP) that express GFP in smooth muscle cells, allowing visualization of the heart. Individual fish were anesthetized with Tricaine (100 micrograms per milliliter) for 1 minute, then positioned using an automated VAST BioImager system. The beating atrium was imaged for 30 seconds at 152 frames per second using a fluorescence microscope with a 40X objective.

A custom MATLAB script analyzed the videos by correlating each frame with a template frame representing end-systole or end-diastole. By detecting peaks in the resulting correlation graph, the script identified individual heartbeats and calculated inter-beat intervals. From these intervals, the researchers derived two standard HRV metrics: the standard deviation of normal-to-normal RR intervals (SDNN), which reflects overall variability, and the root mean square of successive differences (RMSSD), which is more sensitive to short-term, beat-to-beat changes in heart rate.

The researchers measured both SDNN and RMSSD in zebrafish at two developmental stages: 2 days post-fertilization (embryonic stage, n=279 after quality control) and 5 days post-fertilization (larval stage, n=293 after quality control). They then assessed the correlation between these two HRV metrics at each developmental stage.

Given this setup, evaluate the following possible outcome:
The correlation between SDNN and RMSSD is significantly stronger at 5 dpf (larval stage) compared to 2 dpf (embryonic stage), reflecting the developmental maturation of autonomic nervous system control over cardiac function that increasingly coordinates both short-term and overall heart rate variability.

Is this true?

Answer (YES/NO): NO